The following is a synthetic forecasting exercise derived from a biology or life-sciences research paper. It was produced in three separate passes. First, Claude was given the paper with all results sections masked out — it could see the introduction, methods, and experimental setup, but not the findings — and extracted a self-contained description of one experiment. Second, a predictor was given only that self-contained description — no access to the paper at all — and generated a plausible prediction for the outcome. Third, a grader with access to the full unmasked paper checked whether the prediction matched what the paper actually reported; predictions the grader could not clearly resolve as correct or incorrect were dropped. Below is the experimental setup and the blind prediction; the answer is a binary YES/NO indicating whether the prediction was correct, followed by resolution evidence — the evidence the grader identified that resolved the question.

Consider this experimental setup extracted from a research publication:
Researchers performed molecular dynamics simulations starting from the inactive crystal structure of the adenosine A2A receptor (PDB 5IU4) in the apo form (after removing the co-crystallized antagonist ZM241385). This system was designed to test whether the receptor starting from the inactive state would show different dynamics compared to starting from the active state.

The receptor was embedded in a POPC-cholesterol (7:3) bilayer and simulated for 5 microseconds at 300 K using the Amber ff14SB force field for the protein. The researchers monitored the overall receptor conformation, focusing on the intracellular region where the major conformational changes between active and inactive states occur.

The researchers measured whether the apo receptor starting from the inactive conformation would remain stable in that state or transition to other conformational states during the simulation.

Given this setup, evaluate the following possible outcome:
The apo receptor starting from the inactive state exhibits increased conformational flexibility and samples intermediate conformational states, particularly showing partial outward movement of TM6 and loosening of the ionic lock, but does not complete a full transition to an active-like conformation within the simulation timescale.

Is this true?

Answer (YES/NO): NO